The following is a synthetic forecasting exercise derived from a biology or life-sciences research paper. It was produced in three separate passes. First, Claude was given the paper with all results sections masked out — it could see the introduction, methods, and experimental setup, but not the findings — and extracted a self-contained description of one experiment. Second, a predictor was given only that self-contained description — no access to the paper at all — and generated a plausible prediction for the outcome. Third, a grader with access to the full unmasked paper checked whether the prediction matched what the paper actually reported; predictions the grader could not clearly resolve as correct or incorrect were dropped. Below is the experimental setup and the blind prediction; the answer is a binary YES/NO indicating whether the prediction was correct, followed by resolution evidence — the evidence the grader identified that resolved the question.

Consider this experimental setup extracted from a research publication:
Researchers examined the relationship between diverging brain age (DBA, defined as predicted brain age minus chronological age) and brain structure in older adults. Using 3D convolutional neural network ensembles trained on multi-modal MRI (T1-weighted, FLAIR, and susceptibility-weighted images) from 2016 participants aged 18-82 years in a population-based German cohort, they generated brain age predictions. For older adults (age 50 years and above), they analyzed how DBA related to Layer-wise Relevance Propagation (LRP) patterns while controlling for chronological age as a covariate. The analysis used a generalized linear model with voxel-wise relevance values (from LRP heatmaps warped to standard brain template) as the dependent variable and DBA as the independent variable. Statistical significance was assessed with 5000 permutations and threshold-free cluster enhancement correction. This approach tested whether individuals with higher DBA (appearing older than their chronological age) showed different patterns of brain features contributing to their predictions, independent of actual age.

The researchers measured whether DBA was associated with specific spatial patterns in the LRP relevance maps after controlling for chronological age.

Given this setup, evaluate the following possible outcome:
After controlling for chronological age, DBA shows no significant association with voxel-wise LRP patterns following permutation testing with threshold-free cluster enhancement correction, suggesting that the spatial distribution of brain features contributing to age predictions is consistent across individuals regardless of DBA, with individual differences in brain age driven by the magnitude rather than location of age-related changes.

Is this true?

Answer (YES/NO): NO